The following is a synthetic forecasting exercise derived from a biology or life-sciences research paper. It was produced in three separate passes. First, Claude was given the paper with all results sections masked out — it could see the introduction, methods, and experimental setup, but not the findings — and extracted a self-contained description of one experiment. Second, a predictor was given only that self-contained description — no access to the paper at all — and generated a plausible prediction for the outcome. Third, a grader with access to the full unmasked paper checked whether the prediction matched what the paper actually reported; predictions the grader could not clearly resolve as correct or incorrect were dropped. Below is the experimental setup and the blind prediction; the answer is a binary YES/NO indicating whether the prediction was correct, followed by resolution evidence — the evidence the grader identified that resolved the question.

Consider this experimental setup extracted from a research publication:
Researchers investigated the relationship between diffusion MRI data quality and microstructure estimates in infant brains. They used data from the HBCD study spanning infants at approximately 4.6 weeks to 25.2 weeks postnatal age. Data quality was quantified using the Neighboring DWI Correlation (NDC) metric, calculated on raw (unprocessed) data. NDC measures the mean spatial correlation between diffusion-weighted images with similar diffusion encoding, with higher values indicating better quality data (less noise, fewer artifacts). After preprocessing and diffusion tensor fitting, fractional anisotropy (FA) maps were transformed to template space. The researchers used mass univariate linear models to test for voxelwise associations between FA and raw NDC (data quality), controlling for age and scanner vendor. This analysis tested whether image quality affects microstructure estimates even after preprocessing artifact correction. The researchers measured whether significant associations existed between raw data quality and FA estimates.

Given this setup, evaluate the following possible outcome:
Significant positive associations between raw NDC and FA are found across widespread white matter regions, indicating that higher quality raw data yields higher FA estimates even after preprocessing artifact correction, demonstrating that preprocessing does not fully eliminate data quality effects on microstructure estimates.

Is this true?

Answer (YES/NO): NO